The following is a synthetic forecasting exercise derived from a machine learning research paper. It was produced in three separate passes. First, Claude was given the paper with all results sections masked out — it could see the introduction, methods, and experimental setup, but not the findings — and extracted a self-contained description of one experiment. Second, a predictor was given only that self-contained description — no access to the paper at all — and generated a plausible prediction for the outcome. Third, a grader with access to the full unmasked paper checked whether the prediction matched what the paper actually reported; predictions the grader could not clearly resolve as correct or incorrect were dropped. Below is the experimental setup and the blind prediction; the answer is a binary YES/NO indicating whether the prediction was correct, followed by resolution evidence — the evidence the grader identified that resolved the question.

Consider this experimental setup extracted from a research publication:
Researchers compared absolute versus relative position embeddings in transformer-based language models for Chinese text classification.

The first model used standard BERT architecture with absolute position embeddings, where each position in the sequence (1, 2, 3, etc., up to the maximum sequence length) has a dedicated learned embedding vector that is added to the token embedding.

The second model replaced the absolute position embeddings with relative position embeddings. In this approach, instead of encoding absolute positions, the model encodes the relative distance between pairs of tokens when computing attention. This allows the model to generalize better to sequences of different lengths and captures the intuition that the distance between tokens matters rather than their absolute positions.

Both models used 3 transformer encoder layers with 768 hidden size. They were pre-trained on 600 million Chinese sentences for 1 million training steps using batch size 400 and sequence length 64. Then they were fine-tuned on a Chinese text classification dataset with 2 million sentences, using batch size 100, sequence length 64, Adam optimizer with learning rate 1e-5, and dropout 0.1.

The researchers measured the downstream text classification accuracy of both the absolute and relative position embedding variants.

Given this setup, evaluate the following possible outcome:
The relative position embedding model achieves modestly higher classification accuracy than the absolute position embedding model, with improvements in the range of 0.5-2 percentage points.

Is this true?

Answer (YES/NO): NO